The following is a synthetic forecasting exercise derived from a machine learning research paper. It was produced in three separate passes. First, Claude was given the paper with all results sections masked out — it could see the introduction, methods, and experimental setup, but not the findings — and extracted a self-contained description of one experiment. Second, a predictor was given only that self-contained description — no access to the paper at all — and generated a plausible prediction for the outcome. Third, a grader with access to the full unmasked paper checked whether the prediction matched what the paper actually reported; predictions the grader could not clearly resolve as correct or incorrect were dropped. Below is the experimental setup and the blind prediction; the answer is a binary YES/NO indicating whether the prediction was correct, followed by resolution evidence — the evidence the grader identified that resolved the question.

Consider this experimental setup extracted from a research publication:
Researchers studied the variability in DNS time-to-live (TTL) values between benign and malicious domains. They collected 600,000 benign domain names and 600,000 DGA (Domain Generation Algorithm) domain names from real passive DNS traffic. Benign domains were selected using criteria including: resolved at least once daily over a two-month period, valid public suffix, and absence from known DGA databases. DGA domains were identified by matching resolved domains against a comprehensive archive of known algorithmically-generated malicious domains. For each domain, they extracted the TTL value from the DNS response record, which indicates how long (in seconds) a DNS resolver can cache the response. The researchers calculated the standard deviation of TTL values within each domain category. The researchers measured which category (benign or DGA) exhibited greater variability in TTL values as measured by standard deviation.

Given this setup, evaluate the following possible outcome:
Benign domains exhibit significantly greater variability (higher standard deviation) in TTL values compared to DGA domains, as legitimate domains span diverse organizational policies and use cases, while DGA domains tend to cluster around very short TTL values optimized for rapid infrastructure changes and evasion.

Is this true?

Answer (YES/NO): NO